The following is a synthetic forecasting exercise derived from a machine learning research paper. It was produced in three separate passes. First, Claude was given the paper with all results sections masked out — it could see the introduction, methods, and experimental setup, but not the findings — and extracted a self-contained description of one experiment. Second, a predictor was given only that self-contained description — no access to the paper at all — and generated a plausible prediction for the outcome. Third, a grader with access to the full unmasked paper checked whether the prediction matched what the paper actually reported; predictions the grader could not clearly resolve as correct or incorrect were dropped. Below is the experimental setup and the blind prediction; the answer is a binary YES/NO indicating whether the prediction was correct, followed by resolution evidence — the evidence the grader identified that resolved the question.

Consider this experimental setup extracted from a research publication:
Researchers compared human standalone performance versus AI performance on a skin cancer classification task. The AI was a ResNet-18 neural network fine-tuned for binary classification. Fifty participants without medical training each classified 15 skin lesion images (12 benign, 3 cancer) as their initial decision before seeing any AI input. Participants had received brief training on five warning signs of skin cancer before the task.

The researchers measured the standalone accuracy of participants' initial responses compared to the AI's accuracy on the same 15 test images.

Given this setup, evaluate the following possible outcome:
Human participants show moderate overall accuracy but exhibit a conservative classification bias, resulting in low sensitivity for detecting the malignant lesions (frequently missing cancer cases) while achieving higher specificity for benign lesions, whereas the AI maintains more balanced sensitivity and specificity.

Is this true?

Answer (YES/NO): NO